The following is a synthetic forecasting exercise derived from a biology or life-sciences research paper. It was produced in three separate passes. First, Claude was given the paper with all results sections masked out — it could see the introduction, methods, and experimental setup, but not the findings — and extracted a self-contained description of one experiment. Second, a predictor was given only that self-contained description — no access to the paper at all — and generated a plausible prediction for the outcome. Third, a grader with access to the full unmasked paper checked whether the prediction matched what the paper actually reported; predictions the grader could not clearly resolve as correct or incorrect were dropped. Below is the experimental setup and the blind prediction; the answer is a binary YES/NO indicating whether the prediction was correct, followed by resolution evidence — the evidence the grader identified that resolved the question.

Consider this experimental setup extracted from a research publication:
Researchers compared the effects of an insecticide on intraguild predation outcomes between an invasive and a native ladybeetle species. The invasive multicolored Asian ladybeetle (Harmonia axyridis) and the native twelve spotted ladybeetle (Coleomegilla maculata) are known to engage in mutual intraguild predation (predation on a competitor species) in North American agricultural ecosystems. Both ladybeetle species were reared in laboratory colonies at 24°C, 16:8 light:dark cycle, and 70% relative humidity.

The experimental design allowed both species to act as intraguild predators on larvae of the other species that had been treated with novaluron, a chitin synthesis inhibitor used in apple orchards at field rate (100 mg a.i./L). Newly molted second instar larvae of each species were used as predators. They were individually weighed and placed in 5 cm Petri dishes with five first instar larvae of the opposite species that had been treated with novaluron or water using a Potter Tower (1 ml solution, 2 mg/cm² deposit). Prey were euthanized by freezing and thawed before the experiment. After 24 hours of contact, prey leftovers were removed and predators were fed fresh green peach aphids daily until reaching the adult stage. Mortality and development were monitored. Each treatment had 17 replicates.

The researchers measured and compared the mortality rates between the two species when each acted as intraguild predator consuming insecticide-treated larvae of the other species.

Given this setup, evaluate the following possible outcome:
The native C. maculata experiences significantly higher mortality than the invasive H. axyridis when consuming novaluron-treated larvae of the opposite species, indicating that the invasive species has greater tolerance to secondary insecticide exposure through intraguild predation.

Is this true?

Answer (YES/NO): NO